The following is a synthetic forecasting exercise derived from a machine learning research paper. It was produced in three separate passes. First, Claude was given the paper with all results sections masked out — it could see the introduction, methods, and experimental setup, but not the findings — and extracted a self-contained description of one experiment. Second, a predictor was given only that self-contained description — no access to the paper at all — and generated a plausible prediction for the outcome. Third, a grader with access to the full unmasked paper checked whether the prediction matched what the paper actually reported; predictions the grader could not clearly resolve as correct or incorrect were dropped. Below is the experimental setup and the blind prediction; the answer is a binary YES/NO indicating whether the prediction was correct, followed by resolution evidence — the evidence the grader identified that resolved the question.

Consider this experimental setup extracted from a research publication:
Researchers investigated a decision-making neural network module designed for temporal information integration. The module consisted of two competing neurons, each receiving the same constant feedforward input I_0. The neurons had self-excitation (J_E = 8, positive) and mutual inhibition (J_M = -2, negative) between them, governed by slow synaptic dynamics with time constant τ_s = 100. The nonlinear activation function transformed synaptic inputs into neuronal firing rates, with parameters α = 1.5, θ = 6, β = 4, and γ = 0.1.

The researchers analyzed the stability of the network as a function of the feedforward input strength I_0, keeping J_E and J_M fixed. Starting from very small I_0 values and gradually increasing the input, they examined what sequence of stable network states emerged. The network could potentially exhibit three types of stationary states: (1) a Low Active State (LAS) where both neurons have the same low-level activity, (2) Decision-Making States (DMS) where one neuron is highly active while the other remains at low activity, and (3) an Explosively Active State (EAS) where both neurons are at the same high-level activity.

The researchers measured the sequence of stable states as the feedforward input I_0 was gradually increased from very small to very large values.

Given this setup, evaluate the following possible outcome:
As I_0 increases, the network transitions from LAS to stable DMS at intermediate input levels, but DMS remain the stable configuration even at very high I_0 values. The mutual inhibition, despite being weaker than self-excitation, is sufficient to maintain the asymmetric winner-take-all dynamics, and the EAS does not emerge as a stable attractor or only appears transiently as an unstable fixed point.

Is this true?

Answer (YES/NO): NO